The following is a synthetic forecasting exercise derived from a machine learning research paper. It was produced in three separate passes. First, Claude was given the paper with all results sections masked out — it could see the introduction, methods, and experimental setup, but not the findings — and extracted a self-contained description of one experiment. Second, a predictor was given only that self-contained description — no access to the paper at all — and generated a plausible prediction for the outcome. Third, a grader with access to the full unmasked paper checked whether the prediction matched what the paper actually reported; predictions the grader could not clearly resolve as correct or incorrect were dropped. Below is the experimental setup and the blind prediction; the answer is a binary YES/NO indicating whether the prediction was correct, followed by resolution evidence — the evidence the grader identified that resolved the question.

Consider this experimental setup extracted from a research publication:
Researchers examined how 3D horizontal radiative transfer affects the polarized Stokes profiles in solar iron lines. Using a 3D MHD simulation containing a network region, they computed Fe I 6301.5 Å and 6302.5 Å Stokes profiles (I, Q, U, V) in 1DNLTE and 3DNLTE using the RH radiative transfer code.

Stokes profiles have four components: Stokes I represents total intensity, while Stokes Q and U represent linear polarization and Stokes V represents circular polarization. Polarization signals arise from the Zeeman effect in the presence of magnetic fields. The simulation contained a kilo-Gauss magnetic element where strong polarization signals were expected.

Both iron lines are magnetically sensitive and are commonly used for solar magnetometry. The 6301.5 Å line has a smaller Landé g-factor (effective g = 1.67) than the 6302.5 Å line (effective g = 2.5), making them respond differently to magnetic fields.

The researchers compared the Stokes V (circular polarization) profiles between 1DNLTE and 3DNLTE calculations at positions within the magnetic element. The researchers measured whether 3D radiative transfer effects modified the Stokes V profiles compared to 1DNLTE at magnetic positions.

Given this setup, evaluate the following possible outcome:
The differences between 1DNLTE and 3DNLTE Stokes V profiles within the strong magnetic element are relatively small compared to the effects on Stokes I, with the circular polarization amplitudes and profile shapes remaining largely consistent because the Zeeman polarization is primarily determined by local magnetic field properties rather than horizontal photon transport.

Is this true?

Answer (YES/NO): YES